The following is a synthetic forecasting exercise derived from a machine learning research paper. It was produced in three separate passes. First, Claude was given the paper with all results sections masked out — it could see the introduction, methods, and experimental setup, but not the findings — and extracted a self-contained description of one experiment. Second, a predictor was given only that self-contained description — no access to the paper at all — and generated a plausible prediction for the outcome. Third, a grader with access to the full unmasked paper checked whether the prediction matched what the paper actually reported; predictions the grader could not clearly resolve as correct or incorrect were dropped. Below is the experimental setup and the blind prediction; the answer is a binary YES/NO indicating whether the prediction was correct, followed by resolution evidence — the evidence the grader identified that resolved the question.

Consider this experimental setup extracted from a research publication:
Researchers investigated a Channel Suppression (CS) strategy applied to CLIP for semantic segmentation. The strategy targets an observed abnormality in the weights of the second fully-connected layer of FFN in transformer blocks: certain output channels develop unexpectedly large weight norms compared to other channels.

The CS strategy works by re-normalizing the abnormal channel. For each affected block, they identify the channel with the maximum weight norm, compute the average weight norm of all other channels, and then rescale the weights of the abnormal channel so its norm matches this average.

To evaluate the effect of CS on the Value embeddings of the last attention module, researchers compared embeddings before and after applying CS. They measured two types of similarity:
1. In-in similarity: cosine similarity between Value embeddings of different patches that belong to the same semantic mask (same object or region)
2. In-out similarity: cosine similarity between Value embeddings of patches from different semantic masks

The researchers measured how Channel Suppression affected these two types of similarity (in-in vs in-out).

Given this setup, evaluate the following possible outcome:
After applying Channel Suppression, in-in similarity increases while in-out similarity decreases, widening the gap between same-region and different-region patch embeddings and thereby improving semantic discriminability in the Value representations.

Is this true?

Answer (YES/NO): YES